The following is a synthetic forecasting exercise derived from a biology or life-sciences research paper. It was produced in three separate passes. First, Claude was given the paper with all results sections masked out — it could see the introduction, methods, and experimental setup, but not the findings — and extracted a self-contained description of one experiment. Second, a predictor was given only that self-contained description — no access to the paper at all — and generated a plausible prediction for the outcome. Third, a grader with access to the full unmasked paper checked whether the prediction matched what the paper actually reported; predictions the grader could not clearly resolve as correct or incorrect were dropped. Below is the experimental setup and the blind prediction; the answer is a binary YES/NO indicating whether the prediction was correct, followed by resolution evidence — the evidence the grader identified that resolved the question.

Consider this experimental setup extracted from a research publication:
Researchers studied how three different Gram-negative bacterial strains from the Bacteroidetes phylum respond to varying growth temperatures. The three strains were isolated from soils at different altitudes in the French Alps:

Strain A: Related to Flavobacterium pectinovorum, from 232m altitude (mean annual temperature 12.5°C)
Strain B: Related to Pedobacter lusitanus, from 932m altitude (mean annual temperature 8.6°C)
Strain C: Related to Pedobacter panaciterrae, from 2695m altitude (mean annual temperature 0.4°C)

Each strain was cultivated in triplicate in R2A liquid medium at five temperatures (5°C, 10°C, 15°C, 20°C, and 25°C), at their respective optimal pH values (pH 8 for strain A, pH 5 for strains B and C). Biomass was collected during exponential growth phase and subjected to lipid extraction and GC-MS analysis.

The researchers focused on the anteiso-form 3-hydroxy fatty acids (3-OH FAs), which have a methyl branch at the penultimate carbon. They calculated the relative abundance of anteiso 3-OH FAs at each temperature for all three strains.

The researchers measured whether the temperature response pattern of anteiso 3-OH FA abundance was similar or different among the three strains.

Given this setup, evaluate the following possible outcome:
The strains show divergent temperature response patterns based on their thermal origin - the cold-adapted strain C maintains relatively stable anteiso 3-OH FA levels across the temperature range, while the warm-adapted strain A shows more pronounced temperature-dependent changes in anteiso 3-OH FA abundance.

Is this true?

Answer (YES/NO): NO